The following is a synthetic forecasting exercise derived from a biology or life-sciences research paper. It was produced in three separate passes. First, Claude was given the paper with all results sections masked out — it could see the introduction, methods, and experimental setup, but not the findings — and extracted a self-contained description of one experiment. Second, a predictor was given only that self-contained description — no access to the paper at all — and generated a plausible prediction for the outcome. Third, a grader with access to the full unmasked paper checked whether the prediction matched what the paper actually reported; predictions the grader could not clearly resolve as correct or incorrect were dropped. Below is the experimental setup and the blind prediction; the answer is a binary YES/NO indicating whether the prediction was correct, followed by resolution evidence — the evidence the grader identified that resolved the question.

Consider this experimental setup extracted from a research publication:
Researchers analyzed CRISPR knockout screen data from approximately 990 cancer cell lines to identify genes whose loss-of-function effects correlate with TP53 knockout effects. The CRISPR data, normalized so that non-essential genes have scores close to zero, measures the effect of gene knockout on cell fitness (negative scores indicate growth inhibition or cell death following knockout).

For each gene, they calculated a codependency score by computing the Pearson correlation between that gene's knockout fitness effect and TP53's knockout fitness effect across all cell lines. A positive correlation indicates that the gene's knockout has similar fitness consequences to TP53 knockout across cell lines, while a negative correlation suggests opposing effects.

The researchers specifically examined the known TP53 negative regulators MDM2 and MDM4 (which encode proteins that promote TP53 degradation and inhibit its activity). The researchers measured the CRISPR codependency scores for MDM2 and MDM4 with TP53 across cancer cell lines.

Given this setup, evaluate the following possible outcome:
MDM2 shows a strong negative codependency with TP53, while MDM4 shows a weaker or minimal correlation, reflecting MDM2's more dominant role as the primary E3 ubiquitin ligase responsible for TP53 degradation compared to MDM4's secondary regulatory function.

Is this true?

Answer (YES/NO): NO